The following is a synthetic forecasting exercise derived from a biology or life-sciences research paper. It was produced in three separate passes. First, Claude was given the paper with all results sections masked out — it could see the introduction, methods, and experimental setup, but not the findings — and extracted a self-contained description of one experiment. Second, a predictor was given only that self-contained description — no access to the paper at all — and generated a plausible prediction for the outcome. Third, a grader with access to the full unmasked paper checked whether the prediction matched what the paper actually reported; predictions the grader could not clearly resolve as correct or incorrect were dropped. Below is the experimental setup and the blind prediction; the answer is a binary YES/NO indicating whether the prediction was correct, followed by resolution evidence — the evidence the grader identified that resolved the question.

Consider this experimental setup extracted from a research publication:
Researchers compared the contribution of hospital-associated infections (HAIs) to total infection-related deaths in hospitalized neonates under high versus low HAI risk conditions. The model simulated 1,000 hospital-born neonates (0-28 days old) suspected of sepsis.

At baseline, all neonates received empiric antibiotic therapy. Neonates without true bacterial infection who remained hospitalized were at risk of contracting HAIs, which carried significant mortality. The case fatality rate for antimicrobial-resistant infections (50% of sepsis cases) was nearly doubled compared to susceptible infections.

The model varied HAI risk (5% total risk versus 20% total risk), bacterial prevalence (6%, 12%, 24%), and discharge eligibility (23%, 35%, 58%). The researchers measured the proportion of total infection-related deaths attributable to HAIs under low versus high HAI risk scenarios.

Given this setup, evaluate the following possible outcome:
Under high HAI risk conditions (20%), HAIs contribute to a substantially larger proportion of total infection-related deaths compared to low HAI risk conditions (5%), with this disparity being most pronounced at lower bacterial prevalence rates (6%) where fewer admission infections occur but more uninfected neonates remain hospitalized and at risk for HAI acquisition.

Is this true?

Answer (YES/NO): YES